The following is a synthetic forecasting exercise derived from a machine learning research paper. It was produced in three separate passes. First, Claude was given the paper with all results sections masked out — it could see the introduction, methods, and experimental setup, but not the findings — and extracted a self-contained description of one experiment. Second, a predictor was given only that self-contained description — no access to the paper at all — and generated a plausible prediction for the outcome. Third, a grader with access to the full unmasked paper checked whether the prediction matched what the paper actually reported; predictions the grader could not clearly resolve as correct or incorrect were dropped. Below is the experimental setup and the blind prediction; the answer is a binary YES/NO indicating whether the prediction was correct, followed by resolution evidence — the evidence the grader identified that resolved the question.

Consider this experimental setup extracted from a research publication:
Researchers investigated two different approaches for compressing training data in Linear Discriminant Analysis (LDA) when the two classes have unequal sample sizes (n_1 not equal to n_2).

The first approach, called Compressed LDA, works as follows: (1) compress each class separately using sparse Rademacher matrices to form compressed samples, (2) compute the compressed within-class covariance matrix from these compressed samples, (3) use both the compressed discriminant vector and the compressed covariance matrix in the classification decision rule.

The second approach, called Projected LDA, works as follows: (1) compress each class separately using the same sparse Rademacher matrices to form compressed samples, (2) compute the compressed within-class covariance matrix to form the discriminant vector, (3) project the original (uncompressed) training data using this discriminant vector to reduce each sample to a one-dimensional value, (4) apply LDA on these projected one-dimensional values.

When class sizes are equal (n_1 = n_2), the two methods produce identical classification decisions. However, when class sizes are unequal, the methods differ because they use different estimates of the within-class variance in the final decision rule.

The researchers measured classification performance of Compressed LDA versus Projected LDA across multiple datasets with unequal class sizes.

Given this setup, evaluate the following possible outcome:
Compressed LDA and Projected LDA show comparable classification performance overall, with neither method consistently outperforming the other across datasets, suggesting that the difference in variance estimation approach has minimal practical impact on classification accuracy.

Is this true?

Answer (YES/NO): NO